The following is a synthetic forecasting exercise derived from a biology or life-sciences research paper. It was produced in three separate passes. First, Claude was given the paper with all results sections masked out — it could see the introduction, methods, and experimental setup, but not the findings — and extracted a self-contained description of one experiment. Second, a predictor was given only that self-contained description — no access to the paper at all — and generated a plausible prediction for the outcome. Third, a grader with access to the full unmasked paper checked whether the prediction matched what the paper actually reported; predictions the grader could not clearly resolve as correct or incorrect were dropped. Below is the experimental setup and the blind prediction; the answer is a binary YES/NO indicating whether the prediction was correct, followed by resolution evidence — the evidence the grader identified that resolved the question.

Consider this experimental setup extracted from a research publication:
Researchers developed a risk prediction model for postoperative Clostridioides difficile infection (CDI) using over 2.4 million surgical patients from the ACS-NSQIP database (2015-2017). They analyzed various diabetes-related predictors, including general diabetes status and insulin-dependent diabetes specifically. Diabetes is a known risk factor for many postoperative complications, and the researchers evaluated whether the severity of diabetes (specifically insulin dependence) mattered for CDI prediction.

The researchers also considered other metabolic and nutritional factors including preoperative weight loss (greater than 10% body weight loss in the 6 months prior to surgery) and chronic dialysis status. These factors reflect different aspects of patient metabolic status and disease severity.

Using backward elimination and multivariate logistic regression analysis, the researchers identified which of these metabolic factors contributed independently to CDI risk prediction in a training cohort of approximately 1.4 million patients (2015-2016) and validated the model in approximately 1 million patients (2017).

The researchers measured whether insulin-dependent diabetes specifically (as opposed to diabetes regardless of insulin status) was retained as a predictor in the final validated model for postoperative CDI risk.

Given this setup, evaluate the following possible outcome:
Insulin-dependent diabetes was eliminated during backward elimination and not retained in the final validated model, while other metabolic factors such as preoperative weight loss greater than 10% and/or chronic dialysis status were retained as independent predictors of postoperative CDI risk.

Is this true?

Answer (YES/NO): NO